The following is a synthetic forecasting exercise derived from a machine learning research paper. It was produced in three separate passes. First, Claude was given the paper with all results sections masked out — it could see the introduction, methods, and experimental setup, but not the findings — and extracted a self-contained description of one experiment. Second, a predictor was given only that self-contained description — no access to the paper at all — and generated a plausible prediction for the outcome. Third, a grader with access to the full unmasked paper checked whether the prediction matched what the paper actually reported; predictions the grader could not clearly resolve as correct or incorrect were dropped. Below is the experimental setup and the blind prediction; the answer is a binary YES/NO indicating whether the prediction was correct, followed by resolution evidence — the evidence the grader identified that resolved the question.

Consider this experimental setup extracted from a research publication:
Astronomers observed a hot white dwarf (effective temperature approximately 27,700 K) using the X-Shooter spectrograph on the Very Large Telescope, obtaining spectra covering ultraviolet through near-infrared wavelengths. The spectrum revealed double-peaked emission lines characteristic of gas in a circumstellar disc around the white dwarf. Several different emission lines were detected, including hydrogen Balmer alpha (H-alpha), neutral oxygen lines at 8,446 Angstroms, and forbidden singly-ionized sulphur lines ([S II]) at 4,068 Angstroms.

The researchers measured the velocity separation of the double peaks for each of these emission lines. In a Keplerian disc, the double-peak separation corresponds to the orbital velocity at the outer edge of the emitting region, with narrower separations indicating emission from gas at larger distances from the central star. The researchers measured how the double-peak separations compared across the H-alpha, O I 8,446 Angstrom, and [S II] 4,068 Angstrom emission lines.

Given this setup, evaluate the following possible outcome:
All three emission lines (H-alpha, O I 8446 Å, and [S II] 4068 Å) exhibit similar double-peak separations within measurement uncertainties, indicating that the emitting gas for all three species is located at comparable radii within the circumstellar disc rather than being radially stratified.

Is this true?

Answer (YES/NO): NO